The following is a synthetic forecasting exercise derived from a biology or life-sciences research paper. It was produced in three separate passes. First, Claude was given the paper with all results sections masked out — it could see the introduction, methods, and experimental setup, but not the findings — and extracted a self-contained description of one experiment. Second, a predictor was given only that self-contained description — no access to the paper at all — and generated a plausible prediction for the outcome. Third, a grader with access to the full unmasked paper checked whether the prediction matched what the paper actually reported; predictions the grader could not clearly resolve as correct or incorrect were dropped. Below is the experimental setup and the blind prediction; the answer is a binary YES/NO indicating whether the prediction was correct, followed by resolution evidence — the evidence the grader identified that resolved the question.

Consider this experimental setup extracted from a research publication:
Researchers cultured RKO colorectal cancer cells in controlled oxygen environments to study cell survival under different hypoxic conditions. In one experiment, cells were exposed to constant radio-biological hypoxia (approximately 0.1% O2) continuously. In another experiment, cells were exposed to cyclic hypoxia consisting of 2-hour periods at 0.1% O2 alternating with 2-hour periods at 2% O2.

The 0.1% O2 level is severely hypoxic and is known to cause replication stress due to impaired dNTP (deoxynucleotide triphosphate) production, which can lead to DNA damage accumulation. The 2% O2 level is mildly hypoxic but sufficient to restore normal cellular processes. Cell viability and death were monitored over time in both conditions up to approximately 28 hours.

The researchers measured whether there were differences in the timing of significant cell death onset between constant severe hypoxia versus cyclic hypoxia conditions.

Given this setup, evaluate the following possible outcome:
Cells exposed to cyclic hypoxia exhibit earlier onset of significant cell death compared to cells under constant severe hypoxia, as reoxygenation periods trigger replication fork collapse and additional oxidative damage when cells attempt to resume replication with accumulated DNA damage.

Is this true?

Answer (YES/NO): NO